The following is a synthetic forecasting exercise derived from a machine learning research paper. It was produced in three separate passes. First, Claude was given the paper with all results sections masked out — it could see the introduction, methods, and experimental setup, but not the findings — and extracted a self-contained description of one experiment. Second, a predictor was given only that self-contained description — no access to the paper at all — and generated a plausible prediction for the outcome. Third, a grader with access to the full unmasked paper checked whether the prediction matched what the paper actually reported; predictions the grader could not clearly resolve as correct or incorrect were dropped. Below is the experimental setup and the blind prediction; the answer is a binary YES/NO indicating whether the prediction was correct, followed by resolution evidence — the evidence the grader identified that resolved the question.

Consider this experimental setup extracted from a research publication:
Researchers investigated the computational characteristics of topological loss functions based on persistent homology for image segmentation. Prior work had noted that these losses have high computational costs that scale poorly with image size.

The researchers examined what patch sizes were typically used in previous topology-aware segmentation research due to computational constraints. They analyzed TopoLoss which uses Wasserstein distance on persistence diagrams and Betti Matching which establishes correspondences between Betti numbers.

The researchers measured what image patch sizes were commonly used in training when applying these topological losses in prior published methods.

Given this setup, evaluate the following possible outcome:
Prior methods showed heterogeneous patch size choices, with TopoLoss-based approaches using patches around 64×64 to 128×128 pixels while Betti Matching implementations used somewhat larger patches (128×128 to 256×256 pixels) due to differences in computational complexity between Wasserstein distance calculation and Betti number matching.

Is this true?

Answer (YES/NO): NO